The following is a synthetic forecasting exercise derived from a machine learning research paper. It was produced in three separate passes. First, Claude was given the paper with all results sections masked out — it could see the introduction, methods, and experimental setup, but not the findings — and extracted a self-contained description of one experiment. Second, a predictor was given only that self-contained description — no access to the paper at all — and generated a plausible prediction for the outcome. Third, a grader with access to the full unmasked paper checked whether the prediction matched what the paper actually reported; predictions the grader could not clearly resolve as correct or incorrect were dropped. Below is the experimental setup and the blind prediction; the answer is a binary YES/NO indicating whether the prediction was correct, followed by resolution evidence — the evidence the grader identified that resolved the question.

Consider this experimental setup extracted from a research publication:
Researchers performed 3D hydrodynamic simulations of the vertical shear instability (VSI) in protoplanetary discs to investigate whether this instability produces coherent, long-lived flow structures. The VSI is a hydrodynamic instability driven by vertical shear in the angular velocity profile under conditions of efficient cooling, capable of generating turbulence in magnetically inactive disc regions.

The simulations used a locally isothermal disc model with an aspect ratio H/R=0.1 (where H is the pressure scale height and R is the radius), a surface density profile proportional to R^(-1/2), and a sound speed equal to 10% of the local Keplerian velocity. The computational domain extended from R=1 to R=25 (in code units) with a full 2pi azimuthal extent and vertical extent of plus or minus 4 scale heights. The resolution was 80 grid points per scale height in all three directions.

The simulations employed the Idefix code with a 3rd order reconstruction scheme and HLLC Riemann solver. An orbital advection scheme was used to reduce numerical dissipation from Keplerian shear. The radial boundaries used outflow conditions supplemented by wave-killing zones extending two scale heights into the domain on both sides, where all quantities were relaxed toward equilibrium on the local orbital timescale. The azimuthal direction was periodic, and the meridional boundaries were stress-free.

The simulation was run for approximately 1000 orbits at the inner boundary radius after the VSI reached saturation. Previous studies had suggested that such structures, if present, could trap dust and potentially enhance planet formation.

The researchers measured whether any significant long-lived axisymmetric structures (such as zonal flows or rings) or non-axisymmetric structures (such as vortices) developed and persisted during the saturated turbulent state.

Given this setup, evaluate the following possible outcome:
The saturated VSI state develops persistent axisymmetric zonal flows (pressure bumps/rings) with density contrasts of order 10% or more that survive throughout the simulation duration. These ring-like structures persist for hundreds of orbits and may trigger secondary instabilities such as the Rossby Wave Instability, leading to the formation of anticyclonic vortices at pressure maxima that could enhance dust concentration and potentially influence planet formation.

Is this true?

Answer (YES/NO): NO